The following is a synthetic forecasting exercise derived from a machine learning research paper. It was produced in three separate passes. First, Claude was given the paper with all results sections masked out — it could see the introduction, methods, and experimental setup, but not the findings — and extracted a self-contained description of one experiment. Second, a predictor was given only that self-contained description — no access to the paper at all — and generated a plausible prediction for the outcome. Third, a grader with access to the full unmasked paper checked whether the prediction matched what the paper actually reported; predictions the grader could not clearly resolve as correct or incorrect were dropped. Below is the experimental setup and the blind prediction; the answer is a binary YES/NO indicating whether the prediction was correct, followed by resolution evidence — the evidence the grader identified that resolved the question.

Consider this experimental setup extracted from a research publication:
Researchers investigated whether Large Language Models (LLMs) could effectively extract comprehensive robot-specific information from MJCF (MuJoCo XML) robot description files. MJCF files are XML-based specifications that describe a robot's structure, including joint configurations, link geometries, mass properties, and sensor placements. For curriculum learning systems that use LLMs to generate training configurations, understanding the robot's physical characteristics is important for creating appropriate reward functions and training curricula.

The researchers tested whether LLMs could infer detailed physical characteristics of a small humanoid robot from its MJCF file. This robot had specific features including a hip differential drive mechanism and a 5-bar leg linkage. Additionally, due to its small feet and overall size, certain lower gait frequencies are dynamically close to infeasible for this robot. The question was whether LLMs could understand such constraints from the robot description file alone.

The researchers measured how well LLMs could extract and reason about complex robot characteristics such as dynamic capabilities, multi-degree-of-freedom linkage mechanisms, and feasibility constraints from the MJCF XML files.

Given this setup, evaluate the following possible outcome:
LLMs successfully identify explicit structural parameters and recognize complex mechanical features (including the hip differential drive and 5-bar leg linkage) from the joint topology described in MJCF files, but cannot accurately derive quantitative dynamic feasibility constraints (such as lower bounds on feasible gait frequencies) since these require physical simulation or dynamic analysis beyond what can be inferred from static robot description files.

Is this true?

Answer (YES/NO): NO